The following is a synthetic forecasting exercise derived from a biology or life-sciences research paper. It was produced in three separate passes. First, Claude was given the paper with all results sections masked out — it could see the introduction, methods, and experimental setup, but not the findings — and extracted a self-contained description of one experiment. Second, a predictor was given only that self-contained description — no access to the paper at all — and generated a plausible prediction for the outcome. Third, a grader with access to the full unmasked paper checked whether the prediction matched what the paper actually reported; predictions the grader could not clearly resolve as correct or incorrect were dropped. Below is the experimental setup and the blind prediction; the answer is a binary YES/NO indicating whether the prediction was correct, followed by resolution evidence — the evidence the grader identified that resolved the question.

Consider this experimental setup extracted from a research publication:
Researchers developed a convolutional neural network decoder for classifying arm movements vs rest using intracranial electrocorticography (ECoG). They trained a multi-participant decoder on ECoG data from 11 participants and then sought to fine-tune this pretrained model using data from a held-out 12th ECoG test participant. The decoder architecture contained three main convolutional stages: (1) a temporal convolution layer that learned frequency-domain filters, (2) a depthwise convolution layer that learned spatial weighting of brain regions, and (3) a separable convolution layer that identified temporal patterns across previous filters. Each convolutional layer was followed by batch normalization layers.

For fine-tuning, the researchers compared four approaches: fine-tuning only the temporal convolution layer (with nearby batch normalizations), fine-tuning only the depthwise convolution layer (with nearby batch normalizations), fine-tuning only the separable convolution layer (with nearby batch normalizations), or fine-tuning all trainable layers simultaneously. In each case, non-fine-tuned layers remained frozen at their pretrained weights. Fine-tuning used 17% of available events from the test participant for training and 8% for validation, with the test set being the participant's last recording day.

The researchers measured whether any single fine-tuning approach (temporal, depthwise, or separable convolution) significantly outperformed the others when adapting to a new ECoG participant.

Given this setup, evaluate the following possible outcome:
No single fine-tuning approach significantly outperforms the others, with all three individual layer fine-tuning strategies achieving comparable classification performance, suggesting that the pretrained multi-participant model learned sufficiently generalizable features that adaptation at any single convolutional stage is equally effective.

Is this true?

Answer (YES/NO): YES